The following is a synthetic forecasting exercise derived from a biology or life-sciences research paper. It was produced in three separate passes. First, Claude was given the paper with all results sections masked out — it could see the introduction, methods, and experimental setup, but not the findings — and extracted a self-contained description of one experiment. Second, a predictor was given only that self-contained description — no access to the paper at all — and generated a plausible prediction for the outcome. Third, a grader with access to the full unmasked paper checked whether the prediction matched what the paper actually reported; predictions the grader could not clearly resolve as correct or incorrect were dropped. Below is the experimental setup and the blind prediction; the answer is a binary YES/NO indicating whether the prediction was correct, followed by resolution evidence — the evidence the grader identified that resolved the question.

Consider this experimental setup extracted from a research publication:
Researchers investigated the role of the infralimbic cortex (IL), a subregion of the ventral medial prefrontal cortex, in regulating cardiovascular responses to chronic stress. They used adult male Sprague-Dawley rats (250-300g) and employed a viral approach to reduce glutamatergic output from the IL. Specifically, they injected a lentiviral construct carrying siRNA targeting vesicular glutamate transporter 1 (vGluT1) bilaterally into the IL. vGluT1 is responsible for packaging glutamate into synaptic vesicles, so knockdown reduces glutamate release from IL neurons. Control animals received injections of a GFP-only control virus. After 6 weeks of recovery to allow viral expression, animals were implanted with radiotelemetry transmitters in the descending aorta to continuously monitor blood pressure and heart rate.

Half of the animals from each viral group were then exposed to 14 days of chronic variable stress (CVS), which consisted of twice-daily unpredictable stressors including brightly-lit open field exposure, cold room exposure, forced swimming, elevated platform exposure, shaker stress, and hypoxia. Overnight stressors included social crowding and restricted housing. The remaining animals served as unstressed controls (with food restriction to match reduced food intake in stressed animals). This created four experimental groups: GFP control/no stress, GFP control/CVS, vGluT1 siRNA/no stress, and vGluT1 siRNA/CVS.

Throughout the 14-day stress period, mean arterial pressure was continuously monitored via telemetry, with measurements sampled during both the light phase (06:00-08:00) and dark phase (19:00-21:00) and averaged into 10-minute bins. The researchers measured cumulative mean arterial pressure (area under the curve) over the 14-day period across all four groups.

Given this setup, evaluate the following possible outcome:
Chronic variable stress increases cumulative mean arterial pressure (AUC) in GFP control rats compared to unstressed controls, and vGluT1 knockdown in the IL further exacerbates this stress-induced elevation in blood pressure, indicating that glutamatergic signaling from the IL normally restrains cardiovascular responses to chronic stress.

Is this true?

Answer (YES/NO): NO